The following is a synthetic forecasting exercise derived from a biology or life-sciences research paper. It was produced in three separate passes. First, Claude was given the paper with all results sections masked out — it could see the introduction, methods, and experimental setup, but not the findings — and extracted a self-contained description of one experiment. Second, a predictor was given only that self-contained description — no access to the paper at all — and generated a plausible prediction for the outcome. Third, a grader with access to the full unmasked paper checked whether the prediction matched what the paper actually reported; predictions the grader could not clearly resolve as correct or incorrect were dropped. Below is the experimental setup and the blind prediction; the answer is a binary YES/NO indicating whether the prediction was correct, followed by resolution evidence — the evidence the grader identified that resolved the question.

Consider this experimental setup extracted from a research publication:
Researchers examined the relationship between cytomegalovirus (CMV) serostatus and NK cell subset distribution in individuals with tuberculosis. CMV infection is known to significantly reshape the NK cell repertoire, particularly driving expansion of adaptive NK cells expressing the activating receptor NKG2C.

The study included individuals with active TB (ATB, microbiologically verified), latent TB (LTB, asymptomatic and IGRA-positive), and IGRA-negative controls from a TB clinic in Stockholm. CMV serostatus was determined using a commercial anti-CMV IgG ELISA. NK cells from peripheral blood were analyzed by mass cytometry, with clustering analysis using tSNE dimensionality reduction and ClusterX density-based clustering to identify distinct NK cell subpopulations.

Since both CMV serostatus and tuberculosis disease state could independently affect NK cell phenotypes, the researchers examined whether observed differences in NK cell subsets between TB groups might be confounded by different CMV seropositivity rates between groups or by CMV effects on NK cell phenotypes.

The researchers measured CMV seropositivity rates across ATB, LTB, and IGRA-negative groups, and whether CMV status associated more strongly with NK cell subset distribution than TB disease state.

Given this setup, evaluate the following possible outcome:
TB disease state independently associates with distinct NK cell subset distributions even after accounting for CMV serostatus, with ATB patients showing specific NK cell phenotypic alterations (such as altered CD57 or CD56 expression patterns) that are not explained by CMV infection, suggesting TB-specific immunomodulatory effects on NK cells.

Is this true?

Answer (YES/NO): NO